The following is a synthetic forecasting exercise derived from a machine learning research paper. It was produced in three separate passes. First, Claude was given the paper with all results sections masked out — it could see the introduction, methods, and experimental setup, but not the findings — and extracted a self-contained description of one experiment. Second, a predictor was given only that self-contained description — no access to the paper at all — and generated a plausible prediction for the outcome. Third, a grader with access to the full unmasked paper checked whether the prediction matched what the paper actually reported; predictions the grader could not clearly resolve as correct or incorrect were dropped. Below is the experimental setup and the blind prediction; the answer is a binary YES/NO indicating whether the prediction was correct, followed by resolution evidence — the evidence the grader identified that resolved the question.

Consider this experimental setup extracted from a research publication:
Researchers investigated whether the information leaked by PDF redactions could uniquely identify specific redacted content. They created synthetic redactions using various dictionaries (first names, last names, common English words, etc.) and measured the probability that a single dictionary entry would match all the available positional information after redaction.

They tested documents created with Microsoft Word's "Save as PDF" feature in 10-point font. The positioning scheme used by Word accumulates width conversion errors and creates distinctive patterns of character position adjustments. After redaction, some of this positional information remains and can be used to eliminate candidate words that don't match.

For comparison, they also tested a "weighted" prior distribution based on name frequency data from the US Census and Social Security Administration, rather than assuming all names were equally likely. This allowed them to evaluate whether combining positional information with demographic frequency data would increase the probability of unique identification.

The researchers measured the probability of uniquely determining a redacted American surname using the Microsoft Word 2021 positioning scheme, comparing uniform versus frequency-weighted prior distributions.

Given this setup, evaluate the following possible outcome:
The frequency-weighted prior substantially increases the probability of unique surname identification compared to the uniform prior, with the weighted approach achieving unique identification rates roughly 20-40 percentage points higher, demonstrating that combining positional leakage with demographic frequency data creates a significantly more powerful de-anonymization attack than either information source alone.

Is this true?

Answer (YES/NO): NO